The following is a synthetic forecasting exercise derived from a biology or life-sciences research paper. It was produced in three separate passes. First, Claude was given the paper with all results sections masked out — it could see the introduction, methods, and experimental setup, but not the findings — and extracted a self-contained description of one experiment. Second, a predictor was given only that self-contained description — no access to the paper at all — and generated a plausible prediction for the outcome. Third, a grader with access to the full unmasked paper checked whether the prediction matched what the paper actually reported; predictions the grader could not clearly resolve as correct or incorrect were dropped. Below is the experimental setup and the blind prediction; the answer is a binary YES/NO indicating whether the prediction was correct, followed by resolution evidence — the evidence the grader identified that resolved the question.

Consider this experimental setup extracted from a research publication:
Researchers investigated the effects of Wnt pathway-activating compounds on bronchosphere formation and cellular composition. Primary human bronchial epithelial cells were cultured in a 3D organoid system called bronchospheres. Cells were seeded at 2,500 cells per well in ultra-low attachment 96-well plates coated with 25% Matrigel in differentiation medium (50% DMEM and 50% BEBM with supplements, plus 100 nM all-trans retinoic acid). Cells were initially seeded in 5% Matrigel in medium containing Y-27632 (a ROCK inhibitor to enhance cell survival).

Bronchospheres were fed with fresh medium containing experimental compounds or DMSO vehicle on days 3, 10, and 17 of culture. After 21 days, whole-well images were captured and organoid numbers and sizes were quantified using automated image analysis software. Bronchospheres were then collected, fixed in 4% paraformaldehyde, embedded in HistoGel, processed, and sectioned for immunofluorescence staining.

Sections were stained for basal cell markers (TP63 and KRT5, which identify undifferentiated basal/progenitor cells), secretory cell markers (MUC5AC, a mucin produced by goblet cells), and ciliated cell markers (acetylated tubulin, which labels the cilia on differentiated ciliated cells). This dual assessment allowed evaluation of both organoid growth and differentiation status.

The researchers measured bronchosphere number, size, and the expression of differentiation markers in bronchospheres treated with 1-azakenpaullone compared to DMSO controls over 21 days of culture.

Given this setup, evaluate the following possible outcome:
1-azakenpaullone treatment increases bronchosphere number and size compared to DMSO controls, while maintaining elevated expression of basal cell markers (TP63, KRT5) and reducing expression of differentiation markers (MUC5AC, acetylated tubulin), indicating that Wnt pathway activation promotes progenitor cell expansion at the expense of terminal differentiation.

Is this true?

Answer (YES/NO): NO